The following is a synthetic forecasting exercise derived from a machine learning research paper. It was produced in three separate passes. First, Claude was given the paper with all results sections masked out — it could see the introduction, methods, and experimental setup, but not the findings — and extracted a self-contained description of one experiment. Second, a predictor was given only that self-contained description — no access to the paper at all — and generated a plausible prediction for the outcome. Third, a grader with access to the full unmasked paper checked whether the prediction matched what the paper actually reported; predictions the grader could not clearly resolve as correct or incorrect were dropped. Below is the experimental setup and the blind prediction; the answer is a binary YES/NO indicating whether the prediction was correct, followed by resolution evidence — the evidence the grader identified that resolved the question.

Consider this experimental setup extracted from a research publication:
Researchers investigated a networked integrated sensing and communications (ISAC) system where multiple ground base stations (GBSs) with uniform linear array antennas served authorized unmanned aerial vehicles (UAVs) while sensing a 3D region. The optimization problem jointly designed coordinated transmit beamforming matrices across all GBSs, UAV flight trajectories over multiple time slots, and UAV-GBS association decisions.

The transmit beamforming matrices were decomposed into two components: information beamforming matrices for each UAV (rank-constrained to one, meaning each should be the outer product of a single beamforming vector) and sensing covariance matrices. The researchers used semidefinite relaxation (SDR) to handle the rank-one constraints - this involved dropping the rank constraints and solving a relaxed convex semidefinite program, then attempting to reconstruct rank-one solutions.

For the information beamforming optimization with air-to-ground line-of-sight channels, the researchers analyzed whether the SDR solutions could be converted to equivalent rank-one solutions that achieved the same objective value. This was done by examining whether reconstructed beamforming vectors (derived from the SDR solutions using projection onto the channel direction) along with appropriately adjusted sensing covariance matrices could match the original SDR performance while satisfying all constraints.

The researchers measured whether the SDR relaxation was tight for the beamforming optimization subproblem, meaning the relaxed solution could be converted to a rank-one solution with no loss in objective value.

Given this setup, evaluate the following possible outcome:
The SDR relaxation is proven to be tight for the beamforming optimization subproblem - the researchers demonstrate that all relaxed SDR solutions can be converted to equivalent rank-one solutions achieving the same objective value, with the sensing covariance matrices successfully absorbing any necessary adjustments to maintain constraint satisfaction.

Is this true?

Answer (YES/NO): YES